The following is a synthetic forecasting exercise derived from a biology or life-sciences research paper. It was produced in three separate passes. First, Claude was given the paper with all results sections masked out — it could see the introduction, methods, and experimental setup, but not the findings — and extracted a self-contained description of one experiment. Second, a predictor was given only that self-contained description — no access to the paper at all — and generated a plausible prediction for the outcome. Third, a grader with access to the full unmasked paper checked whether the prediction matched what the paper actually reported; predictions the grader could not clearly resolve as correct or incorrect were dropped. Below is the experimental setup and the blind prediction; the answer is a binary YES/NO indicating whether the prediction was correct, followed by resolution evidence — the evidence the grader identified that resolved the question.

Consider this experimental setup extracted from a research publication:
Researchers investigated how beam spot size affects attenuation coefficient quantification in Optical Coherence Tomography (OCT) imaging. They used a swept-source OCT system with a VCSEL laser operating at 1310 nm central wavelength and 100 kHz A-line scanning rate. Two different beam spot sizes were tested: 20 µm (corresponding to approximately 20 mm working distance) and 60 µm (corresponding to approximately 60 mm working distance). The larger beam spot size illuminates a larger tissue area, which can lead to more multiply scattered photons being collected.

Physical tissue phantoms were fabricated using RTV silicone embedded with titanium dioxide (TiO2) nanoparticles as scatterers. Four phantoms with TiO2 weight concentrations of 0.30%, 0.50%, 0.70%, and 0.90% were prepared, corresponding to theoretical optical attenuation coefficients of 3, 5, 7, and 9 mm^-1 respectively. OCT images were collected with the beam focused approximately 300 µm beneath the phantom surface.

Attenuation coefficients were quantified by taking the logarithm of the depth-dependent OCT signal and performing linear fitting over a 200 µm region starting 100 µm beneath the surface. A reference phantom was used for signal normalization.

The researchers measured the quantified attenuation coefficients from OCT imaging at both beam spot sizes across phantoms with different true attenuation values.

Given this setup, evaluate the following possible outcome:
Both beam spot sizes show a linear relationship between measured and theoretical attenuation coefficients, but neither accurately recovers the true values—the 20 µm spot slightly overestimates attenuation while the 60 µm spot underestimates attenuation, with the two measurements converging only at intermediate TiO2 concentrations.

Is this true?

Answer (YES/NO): NO